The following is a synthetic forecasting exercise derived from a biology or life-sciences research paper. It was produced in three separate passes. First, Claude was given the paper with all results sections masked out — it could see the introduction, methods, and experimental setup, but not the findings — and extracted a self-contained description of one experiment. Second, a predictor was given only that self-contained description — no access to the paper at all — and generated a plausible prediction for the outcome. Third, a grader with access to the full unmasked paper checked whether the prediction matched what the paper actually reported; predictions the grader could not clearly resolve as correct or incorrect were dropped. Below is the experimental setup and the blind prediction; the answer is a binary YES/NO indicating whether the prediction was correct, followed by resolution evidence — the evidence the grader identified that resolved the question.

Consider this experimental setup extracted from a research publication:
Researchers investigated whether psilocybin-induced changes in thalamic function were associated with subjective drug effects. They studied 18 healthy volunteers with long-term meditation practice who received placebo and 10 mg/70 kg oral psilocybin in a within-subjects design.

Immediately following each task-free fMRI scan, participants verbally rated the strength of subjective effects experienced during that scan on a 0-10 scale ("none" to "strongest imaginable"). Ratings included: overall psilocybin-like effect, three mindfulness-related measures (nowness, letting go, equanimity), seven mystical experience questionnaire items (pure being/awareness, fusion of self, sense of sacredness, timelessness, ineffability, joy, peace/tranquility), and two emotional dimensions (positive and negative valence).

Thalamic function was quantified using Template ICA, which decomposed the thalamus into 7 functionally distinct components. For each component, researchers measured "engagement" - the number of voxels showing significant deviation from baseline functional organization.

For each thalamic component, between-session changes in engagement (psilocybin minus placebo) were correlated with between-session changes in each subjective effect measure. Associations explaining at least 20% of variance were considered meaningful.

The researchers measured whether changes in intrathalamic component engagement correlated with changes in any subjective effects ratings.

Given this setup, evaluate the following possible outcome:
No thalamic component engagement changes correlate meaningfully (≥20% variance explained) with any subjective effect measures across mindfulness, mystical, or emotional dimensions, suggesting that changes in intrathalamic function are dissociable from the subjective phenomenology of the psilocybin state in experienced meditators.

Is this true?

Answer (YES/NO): NO